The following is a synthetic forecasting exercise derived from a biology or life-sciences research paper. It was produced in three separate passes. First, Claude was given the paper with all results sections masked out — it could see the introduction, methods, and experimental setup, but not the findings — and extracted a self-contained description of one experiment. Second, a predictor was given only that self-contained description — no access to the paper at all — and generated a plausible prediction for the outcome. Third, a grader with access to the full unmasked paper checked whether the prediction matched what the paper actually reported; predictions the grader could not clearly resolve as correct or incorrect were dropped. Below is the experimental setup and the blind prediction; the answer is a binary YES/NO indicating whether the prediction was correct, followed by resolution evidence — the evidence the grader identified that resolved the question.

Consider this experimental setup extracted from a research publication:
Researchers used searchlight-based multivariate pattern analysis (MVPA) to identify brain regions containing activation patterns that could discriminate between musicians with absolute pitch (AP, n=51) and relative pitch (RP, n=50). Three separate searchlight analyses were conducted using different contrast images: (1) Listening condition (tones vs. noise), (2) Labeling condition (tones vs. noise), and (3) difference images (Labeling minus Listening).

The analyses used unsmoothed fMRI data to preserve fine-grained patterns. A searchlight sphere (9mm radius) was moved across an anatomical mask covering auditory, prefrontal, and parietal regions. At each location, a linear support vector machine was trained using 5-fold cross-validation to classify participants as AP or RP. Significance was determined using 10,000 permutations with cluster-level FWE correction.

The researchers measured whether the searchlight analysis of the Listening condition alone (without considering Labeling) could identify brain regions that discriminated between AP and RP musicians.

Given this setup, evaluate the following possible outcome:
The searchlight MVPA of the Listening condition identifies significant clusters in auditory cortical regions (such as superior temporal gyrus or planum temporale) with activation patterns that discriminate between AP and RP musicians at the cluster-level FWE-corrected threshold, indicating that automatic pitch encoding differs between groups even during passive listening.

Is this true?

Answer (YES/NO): NO